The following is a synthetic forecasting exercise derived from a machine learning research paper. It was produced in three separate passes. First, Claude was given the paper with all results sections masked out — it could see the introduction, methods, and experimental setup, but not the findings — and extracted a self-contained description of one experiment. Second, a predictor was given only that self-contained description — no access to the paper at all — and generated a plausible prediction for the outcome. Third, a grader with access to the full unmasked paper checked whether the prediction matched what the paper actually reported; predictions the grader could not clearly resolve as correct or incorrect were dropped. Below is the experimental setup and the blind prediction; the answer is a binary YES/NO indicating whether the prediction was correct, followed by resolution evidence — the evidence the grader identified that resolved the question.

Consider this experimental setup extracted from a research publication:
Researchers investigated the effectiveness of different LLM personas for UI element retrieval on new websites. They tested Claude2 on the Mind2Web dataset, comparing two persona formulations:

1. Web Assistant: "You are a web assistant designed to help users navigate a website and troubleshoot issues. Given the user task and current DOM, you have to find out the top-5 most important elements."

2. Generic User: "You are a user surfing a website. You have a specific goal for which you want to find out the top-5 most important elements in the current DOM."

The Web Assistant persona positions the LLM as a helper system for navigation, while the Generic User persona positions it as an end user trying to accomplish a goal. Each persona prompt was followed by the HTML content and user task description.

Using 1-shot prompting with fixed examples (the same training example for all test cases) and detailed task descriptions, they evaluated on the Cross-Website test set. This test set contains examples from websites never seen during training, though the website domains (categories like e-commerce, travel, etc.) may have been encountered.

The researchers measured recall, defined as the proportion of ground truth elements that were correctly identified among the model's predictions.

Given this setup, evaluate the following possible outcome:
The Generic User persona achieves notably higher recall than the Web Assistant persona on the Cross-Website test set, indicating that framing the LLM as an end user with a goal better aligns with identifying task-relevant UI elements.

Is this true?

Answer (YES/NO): NO